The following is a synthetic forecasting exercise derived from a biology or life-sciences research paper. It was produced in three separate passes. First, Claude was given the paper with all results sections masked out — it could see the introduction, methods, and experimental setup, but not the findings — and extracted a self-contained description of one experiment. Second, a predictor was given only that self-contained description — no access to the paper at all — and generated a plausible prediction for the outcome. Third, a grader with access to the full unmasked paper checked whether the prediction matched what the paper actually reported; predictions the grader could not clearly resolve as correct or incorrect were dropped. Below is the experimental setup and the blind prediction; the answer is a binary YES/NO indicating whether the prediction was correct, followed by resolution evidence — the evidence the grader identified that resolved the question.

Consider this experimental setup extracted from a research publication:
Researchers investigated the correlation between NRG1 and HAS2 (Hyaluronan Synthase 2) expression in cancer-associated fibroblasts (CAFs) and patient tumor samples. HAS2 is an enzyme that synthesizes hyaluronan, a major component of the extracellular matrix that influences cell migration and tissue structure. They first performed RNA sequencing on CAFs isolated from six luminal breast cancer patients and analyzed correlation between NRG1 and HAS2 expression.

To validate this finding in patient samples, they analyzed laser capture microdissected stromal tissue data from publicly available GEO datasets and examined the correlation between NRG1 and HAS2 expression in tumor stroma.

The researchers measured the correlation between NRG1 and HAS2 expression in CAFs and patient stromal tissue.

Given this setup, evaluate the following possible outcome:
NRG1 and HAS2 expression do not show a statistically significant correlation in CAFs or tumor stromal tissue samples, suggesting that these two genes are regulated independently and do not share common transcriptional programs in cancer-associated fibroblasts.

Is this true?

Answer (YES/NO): NO